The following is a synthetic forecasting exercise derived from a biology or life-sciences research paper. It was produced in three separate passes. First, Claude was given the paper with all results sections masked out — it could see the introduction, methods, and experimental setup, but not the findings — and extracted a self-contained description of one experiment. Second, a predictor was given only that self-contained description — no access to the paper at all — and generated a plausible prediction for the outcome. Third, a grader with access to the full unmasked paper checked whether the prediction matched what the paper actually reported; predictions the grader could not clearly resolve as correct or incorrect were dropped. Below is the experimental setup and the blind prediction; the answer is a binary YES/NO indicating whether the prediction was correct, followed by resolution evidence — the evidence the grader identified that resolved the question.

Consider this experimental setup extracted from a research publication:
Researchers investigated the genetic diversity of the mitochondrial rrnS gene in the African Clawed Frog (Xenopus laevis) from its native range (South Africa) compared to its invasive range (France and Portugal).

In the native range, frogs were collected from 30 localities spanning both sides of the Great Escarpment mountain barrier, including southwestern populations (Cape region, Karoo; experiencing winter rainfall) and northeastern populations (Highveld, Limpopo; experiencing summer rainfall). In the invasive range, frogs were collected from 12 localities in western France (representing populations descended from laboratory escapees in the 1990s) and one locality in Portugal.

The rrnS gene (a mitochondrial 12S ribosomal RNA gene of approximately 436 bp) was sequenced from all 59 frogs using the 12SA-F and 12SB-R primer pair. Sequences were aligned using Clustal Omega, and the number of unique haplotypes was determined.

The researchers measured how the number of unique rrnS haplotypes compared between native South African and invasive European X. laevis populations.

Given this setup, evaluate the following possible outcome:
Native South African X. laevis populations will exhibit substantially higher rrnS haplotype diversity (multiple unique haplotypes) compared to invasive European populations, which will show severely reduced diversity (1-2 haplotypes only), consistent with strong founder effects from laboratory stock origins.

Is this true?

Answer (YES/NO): NO